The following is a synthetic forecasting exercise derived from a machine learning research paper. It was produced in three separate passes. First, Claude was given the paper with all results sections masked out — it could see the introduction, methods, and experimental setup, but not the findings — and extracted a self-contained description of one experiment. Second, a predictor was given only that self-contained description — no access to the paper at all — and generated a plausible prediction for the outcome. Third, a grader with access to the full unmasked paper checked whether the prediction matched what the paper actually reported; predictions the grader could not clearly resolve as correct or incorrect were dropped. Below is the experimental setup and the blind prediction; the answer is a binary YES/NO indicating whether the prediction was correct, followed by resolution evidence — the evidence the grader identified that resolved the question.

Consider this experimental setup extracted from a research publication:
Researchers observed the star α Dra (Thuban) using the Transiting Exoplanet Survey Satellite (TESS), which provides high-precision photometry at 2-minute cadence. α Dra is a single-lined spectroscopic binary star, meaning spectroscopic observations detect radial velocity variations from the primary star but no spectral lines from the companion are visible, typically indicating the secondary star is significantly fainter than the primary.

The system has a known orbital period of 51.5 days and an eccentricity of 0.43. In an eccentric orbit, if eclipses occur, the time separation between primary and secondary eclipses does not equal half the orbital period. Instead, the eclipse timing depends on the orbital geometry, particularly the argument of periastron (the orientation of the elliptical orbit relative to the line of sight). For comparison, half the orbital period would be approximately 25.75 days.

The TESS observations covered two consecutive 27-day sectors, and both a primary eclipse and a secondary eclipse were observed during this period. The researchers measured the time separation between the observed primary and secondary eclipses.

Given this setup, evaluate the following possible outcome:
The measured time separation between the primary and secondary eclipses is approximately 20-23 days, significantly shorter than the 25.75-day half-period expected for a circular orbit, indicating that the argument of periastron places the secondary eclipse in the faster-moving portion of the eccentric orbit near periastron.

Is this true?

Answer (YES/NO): NO